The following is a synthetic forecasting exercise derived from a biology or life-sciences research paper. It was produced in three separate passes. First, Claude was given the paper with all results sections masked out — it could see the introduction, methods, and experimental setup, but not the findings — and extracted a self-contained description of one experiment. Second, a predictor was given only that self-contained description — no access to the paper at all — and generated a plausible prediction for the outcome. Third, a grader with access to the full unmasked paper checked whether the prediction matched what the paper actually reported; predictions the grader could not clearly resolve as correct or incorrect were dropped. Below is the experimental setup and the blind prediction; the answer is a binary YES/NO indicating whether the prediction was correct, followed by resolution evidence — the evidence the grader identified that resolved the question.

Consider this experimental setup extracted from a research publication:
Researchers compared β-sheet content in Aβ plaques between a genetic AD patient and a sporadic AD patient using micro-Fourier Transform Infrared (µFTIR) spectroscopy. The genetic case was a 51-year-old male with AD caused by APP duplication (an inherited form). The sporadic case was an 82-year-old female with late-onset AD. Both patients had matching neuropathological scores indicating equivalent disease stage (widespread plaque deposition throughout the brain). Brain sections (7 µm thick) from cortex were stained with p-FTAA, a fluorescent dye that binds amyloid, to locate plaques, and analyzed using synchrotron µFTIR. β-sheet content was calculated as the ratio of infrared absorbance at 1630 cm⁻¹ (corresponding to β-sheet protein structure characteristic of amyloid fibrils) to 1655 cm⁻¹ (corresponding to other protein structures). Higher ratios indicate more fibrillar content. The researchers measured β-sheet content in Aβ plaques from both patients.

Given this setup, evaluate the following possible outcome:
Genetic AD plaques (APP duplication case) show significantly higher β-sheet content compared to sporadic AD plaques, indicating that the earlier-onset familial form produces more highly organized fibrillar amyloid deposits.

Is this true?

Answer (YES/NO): YES